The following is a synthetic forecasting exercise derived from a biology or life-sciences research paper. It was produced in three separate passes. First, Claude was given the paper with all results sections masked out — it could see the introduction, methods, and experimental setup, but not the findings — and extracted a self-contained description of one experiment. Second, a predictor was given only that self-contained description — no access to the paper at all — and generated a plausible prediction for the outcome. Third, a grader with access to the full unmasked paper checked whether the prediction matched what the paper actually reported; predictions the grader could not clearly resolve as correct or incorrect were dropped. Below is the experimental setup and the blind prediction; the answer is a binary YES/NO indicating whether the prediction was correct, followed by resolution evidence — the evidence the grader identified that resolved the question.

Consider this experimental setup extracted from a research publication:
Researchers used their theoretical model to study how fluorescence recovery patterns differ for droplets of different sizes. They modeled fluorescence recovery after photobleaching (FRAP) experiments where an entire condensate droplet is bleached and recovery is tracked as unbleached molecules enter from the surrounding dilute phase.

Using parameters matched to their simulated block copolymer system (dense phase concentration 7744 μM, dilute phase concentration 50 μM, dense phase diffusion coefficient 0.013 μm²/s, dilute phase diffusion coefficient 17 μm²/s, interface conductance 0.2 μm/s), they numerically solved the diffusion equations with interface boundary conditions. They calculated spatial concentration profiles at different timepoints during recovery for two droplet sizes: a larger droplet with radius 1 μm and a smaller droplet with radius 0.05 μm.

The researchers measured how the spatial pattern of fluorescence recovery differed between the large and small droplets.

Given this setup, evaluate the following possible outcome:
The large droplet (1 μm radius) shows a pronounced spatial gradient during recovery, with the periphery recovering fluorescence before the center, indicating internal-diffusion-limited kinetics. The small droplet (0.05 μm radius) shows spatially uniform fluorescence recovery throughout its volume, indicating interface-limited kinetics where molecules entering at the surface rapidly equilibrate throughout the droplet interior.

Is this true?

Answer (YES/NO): YES